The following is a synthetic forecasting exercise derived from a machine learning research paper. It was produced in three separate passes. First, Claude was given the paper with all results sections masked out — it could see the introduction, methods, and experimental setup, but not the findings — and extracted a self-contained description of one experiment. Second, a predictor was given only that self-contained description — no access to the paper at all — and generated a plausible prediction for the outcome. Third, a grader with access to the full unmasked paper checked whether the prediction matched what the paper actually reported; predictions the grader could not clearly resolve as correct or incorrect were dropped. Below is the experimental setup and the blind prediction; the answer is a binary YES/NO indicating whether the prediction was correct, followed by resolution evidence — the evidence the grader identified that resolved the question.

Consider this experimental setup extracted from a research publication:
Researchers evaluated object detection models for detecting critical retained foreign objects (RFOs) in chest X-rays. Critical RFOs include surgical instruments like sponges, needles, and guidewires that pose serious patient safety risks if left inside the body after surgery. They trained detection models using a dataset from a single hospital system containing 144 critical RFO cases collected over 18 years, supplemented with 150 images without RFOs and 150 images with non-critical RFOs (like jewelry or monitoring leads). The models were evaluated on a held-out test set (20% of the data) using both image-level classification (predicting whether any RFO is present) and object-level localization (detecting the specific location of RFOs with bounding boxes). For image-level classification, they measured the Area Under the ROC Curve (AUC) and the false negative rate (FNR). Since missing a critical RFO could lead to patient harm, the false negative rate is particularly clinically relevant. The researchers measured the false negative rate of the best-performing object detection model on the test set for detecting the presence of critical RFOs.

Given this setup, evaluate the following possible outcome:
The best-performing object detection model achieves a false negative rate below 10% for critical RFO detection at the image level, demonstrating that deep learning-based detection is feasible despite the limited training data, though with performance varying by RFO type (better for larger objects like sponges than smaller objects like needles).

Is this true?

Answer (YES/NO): NO